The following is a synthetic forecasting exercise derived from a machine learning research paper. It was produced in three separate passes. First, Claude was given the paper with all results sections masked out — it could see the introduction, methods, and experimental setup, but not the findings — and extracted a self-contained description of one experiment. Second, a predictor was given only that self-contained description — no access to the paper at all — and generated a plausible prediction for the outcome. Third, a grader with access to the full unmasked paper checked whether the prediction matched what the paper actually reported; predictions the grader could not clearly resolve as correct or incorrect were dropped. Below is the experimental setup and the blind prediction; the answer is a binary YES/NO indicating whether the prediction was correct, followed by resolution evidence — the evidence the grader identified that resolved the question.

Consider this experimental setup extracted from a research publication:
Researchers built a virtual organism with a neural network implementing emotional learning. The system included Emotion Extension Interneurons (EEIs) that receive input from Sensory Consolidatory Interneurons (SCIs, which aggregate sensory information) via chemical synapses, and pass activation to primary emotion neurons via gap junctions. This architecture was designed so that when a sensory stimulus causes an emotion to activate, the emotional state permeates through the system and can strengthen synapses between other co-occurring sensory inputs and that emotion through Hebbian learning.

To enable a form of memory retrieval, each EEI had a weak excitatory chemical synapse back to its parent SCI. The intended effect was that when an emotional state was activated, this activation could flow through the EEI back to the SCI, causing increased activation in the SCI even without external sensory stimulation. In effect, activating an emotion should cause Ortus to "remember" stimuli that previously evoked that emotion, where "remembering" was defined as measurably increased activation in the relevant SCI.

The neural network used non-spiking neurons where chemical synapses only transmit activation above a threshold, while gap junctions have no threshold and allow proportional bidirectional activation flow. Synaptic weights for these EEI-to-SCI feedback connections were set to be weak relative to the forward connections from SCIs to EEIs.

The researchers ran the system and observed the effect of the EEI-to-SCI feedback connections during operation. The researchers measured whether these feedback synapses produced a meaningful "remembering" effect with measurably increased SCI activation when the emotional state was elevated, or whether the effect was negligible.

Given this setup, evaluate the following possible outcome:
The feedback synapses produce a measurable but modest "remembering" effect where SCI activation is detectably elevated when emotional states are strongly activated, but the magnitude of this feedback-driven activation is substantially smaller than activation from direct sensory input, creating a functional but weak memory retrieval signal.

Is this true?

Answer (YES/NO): NO